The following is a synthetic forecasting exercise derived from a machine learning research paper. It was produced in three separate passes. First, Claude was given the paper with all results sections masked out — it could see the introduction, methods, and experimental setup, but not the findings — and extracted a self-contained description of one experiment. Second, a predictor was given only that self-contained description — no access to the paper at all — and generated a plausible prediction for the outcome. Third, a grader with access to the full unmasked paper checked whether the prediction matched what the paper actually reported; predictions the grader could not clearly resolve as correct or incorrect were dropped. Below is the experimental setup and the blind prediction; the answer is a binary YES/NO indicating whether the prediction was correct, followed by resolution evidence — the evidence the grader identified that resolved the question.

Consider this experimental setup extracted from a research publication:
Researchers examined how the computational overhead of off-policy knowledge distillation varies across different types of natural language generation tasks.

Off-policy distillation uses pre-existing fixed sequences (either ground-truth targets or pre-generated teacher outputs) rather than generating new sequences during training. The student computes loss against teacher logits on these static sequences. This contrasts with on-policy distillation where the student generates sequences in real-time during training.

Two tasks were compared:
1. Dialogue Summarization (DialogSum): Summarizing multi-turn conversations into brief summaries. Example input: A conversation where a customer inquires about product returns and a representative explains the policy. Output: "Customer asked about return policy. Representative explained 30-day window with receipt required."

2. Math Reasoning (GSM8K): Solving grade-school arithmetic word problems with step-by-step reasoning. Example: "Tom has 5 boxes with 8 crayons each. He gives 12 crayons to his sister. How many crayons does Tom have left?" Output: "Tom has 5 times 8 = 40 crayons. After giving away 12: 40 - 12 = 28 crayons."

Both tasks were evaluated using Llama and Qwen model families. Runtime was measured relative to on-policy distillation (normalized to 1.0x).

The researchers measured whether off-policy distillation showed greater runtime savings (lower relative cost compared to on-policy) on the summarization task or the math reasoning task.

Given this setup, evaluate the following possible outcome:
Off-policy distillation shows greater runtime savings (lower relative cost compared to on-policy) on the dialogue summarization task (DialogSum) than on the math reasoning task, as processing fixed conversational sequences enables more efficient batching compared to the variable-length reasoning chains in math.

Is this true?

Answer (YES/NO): NO